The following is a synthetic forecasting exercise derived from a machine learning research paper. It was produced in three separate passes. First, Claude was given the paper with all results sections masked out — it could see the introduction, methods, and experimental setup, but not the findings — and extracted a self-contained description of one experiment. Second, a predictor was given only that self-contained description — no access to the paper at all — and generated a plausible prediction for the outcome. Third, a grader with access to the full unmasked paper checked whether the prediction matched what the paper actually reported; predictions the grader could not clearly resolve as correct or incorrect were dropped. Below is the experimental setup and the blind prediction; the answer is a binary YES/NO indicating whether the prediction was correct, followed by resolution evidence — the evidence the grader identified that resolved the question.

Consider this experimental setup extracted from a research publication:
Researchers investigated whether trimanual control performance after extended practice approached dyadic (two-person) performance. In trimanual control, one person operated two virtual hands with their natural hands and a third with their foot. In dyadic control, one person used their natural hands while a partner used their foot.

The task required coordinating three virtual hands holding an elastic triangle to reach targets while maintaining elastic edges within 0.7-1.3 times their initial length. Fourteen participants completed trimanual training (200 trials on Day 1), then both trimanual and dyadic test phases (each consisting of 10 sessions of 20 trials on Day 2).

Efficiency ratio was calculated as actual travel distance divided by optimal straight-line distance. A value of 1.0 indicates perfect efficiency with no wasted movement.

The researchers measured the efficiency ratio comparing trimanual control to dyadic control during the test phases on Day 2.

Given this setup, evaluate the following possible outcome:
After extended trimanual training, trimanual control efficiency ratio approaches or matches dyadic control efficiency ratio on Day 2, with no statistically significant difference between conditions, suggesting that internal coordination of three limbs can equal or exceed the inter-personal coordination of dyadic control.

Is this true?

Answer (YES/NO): NO